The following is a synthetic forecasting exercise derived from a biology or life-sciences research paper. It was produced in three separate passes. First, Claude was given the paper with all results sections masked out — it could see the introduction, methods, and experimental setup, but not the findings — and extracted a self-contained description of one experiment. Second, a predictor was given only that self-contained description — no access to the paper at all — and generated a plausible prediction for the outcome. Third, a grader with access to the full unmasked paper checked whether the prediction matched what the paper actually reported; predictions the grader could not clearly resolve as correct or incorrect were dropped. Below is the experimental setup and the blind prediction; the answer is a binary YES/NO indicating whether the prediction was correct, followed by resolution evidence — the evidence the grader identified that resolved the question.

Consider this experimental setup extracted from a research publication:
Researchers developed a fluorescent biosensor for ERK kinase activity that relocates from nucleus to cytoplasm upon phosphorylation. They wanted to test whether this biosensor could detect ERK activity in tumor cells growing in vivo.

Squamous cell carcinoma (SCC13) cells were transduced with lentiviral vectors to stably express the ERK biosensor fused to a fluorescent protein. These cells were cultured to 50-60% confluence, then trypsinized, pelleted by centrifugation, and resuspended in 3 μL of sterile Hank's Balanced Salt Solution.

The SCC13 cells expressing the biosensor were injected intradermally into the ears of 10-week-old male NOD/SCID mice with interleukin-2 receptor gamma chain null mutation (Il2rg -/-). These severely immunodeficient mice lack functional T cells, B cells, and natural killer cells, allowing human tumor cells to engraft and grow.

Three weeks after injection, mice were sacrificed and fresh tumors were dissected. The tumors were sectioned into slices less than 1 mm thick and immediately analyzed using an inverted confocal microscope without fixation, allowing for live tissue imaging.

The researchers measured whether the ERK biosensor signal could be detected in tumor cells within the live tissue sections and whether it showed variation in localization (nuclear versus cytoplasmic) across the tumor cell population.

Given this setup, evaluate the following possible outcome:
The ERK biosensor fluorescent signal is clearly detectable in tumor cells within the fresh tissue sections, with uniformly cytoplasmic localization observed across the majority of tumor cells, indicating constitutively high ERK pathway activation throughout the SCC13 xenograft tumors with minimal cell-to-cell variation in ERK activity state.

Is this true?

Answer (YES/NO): NO